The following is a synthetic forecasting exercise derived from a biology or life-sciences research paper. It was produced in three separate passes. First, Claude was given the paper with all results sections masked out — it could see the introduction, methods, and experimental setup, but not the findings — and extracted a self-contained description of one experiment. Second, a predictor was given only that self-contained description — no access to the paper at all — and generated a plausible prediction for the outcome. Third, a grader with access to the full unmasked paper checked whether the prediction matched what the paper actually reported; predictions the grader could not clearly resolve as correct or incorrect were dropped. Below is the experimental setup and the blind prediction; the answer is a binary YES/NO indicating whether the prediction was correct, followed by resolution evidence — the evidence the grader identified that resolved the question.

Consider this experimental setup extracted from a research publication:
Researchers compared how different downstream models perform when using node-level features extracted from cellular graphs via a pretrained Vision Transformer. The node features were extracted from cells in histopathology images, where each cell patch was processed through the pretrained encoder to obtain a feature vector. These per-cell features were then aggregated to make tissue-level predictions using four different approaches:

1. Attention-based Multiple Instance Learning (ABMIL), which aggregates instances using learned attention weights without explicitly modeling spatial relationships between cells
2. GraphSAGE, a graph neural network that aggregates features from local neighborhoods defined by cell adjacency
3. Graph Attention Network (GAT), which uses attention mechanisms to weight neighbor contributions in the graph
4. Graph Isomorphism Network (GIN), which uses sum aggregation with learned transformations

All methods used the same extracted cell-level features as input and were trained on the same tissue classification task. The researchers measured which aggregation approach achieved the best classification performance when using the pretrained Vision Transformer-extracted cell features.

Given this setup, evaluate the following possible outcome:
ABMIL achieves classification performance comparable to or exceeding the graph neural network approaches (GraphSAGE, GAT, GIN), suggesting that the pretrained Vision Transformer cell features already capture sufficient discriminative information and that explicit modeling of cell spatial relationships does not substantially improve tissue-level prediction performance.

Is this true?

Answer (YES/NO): NO